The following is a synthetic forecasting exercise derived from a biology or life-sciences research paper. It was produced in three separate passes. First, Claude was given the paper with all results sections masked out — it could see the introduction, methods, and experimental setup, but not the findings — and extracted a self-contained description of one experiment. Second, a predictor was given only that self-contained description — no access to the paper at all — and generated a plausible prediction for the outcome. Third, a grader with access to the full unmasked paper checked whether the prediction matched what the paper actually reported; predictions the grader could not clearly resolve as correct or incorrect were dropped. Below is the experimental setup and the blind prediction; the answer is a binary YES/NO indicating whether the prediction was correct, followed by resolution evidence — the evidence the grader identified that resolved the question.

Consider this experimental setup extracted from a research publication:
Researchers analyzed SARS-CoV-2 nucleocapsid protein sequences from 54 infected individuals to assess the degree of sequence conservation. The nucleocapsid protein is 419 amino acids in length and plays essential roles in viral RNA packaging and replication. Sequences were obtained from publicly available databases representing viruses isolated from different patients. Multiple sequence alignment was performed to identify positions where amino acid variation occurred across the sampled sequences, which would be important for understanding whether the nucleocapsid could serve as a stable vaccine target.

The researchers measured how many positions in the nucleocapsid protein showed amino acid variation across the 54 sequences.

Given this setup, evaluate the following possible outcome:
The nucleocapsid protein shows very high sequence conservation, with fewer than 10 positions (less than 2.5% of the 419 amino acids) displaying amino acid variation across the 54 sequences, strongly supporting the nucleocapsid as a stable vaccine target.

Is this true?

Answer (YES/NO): YES